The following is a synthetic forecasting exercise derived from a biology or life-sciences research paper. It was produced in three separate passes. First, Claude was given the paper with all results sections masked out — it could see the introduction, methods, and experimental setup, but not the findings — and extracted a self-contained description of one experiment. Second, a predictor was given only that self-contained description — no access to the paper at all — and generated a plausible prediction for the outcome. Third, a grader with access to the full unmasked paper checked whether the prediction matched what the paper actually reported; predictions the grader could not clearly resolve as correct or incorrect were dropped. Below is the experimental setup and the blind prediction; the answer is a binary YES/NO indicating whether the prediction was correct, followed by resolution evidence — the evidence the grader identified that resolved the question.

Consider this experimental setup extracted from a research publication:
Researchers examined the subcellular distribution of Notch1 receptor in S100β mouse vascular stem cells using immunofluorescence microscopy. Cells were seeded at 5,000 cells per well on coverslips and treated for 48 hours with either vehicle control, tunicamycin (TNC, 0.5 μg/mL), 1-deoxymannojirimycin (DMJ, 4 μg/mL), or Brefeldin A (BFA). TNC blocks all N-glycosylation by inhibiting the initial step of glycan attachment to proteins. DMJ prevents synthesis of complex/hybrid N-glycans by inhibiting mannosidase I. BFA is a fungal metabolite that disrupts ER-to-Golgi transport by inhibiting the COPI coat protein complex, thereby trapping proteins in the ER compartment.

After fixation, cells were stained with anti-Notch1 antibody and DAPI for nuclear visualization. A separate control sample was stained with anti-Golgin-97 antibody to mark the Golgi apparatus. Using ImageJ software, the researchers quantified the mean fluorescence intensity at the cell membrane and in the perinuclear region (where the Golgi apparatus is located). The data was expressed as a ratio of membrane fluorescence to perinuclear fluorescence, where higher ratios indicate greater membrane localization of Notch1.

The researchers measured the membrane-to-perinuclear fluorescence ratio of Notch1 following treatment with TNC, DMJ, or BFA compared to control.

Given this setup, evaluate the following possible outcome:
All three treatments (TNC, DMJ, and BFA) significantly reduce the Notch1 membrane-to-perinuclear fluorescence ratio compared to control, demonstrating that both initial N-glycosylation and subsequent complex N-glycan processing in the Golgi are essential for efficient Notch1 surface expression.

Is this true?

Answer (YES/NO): YES